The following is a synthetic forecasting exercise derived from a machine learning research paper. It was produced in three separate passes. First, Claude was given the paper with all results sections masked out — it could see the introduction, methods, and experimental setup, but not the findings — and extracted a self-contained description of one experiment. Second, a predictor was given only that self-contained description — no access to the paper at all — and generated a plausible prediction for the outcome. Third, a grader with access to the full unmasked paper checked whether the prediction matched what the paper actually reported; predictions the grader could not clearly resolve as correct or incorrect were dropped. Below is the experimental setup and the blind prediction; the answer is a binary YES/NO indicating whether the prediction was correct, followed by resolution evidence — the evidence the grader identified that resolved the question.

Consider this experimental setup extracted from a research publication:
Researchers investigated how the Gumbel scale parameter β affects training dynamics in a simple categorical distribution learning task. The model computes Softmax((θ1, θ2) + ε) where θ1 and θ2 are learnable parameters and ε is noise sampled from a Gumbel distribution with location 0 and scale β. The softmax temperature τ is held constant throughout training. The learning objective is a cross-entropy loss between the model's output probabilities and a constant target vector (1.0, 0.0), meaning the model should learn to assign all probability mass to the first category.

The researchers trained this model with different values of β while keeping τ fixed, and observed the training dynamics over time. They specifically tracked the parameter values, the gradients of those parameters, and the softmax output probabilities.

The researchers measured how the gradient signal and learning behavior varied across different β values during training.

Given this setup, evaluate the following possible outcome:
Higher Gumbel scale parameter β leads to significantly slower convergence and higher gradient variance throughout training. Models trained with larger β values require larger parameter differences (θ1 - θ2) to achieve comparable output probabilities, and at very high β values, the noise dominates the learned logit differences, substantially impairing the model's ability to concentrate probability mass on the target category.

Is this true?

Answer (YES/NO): NO